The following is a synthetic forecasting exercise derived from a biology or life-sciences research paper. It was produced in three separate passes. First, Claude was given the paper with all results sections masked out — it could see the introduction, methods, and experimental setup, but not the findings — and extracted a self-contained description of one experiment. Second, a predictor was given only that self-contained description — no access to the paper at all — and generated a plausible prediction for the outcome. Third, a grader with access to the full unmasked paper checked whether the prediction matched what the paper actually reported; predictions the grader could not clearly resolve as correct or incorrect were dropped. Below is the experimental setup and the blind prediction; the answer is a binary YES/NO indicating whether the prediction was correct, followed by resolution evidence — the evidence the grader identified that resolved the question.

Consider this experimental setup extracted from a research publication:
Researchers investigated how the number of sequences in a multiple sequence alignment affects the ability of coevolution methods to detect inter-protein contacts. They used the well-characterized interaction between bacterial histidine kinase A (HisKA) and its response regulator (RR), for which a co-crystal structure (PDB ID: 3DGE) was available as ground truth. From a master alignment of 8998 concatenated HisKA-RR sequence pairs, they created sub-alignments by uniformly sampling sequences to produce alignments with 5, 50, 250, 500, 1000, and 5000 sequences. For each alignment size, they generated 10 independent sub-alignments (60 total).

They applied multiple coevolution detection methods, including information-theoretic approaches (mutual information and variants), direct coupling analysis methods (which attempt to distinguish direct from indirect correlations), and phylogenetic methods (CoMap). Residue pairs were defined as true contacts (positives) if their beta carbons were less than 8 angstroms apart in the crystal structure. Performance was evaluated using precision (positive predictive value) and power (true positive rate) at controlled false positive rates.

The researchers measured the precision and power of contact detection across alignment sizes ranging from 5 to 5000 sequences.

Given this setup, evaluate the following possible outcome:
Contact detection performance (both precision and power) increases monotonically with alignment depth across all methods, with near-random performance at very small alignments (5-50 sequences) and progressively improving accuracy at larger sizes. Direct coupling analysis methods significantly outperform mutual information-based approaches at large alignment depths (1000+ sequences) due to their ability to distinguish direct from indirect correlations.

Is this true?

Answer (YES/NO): NO